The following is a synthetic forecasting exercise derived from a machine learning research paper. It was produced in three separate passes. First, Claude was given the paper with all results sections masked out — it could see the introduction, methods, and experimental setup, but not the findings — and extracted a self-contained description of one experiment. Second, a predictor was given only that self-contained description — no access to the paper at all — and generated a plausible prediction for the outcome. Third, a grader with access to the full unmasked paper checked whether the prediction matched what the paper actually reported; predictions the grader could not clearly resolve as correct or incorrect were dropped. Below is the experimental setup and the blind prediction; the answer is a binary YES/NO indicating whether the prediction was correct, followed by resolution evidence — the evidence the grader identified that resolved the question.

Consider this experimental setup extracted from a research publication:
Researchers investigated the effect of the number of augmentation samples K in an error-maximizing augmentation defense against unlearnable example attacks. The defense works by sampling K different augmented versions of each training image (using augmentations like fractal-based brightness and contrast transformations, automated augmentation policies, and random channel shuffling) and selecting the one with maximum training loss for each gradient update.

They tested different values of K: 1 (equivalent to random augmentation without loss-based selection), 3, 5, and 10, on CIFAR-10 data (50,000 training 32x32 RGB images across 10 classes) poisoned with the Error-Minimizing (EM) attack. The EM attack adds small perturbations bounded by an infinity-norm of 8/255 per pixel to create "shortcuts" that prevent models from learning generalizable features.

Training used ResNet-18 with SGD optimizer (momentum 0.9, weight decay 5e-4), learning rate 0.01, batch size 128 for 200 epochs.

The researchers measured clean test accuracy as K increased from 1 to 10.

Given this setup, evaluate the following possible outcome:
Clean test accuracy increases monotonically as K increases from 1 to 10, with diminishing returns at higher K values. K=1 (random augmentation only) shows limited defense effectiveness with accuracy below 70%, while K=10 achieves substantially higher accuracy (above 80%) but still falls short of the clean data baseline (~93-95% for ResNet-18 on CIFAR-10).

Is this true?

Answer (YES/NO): NO